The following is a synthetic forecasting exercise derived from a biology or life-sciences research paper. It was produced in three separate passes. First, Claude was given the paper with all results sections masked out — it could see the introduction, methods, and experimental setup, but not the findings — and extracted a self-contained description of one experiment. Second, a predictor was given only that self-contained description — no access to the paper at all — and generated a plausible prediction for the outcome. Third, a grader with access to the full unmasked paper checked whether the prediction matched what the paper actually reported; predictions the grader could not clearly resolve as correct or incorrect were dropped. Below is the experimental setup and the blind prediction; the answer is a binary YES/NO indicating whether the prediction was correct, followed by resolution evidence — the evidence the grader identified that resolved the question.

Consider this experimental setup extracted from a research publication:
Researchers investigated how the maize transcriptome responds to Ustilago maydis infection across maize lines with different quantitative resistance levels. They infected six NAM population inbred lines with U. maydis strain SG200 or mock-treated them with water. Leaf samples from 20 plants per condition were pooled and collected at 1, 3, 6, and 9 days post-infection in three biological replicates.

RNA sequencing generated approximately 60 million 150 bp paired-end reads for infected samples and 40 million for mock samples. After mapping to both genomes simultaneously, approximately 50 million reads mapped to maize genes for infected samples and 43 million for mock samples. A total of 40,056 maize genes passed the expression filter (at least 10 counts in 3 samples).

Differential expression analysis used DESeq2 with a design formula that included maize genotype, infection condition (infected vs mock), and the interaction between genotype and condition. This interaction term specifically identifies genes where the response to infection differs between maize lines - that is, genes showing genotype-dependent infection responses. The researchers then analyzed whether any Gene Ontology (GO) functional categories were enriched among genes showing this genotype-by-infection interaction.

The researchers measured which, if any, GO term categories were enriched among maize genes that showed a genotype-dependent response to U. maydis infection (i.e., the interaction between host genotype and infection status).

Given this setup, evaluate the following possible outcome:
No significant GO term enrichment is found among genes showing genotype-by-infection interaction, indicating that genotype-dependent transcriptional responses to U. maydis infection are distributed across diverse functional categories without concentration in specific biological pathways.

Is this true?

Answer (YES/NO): NO